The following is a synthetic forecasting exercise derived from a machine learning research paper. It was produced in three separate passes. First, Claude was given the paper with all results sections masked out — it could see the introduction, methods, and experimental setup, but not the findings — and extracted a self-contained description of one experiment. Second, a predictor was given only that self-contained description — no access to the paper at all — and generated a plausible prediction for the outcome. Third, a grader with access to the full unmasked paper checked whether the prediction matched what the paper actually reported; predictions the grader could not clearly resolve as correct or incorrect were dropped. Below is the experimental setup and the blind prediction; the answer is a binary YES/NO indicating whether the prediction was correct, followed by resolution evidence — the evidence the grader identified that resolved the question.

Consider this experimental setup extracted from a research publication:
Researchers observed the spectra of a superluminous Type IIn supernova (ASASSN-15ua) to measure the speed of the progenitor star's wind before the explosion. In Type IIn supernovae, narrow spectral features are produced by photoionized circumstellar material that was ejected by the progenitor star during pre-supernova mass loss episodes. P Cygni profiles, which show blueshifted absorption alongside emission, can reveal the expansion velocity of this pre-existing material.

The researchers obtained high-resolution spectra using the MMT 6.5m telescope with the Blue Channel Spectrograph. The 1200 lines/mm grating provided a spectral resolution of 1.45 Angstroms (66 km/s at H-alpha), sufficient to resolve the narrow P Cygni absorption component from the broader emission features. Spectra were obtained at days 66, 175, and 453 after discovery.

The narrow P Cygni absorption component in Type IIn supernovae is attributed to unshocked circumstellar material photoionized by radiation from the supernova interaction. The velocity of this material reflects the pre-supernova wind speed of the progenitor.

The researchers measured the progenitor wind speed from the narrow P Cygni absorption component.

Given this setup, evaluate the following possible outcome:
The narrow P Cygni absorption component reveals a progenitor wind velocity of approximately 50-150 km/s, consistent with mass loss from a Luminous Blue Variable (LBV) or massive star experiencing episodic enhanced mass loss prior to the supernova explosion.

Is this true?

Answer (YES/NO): YES